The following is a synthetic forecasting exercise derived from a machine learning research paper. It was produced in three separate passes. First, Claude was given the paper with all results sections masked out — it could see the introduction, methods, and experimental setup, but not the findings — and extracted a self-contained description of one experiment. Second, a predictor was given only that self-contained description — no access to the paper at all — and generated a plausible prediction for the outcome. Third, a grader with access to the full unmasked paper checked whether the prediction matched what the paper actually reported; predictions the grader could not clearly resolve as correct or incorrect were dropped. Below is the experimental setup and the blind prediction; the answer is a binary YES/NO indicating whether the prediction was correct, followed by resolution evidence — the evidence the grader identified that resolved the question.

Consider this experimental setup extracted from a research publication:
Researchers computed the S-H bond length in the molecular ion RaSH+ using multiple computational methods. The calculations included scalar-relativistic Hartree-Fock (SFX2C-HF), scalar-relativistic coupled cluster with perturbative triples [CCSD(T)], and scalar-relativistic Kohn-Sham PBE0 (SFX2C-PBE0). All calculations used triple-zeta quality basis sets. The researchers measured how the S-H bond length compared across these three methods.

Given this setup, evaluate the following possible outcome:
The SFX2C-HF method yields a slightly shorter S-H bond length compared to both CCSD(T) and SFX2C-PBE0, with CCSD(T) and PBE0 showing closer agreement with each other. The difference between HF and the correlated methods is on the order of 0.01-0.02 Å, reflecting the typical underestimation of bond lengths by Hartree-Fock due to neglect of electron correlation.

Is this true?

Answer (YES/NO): YES